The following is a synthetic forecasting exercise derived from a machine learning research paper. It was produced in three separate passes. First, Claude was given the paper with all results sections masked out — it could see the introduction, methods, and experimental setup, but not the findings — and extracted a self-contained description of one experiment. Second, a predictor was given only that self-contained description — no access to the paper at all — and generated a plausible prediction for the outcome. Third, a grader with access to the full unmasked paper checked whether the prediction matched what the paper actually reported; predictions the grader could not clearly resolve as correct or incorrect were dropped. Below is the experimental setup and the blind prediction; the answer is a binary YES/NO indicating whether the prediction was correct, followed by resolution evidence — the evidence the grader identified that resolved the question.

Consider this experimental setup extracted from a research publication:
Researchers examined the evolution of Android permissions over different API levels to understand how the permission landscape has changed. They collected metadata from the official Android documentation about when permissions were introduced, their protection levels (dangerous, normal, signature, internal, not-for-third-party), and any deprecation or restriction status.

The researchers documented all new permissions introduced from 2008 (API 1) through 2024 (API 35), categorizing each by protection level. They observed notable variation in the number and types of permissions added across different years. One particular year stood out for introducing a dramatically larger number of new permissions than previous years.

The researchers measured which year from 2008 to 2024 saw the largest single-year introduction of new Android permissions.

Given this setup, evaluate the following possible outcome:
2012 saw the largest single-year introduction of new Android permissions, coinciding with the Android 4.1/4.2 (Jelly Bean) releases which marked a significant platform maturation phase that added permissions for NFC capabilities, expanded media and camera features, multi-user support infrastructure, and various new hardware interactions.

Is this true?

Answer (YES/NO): NO